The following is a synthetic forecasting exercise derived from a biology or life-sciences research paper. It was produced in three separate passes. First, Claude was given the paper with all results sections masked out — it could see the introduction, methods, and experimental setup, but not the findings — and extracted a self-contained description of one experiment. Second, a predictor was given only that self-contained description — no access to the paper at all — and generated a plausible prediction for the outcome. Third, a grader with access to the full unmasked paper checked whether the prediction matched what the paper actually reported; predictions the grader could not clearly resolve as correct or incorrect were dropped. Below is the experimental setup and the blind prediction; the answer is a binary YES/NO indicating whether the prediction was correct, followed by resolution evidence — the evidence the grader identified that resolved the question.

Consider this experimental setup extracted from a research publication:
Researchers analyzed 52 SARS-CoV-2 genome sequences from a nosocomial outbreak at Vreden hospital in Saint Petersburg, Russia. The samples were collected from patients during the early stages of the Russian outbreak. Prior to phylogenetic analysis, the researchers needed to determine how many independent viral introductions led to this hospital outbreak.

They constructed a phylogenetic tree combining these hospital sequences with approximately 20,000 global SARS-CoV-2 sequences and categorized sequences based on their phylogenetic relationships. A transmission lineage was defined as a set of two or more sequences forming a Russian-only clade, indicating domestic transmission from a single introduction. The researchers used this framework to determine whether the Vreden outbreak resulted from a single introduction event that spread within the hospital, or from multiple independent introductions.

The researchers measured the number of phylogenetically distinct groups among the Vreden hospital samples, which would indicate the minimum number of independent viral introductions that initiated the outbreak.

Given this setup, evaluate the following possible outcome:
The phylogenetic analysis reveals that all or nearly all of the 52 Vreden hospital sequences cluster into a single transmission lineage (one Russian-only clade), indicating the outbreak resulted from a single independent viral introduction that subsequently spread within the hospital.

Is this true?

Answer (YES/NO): NO